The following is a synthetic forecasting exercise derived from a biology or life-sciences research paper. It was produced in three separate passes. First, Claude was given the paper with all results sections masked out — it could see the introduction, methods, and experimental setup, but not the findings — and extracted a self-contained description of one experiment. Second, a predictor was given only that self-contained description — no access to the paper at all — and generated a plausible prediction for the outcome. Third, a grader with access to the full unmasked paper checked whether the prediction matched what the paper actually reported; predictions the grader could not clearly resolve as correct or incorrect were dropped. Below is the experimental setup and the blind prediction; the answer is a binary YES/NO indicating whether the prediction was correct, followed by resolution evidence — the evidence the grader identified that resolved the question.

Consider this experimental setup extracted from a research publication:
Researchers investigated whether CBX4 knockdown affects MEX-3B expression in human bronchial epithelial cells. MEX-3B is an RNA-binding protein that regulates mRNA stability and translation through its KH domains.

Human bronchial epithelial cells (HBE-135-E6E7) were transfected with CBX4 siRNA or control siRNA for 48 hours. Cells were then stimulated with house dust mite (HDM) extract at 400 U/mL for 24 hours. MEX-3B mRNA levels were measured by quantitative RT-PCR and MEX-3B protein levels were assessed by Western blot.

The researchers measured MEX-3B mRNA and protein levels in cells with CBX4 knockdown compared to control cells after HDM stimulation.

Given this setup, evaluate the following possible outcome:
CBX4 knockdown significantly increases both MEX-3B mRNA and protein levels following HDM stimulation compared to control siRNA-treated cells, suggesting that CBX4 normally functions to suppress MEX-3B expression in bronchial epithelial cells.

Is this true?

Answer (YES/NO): NO